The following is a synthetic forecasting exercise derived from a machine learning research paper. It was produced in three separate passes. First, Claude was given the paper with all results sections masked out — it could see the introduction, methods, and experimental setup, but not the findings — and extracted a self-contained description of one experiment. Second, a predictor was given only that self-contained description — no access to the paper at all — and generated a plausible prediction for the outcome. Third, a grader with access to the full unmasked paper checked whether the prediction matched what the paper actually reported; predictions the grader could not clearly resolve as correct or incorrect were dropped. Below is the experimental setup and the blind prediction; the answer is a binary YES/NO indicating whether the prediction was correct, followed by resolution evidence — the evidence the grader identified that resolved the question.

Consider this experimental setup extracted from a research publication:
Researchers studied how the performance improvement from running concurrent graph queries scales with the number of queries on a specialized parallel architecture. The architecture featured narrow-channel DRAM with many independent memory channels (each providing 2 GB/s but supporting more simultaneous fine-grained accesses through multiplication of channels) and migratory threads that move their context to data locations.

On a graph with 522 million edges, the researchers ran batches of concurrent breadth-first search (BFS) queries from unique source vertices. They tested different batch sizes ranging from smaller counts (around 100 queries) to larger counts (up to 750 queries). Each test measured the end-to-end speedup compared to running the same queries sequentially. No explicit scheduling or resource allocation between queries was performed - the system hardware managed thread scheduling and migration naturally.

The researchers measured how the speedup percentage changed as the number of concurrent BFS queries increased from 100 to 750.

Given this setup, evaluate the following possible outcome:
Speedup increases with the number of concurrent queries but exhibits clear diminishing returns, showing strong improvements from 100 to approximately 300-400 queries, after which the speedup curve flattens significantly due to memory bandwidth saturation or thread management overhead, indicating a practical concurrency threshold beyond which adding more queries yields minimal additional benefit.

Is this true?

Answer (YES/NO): NO